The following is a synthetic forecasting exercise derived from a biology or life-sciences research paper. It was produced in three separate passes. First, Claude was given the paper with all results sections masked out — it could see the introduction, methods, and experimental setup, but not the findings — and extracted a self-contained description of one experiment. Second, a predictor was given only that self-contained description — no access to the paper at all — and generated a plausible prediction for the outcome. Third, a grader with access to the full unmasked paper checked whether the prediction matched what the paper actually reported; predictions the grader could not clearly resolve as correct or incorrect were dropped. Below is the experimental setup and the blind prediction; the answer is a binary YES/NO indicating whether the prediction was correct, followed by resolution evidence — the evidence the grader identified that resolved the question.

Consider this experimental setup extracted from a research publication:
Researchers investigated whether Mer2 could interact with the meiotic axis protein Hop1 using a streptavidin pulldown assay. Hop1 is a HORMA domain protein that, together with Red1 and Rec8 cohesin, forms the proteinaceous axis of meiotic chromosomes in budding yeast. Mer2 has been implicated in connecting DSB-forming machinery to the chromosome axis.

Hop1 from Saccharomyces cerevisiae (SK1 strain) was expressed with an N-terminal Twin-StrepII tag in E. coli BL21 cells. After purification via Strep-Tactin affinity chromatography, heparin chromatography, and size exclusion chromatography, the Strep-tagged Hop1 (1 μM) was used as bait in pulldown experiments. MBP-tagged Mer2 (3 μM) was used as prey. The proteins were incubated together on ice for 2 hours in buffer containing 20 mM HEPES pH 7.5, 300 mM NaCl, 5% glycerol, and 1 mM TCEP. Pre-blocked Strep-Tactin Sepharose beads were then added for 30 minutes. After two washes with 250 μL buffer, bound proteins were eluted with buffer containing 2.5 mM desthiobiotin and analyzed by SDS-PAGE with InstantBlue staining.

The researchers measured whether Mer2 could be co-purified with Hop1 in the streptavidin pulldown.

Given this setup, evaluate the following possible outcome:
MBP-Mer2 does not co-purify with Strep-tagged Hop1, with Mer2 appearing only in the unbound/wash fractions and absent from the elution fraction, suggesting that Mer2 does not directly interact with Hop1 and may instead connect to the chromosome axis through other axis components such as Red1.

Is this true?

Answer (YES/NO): NO